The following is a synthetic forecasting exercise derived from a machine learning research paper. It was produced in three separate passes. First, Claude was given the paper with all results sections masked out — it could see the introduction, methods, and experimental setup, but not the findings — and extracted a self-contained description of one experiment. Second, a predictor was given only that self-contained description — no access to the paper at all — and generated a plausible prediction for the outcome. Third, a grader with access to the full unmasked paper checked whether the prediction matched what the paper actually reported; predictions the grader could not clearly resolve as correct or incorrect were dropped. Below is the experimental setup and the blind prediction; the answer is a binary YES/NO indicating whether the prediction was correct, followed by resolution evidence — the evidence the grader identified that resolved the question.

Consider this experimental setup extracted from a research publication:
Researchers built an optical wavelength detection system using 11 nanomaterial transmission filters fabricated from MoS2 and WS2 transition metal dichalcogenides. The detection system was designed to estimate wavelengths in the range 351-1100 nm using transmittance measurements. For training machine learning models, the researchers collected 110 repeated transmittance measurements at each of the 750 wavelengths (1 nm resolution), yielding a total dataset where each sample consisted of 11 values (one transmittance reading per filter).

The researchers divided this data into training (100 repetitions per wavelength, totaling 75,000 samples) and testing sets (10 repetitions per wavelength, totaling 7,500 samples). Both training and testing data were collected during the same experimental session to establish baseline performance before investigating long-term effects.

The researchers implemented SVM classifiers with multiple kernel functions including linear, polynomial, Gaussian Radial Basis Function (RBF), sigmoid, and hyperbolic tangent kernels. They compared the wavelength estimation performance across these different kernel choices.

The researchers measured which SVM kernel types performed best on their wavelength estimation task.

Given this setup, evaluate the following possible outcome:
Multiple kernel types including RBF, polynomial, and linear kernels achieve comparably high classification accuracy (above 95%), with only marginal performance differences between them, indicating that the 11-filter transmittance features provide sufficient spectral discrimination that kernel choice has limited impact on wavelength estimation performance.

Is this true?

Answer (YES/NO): NO